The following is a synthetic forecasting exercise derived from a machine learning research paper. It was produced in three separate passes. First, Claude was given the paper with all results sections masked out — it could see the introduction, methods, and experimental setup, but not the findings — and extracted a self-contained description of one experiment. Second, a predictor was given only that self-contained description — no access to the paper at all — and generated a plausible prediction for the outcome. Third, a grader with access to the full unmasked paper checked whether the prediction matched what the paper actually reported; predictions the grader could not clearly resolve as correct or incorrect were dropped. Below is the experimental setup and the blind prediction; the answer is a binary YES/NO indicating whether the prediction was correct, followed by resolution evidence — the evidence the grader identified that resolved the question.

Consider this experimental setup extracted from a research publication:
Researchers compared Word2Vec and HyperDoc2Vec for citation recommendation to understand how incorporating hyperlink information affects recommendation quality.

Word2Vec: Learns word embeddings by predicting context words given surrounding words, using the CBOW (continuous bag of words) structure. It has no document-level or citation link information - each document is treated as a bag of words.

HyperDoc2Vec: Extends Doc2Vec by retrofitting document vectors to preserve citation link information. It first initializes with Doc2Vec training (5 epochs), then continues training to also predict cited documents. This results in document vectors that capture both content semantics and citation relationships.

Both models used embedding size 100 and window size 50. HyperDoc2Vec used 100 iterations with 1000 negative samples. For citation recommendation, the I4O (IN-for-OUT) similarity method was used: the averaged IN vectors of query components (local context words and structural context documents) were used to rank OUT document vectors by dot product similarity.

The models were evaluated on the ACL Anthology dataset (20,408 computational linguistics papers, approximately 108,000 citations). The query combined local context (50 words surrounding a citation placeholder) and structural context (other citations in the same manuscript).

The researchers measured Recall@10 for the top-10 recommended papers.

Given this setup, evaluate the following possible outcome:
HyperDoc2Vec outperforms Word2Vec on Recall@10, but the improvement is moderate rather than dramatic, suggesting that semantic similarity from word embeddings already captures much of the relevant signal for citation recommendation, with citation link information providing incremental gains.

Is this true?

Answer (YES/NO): NO